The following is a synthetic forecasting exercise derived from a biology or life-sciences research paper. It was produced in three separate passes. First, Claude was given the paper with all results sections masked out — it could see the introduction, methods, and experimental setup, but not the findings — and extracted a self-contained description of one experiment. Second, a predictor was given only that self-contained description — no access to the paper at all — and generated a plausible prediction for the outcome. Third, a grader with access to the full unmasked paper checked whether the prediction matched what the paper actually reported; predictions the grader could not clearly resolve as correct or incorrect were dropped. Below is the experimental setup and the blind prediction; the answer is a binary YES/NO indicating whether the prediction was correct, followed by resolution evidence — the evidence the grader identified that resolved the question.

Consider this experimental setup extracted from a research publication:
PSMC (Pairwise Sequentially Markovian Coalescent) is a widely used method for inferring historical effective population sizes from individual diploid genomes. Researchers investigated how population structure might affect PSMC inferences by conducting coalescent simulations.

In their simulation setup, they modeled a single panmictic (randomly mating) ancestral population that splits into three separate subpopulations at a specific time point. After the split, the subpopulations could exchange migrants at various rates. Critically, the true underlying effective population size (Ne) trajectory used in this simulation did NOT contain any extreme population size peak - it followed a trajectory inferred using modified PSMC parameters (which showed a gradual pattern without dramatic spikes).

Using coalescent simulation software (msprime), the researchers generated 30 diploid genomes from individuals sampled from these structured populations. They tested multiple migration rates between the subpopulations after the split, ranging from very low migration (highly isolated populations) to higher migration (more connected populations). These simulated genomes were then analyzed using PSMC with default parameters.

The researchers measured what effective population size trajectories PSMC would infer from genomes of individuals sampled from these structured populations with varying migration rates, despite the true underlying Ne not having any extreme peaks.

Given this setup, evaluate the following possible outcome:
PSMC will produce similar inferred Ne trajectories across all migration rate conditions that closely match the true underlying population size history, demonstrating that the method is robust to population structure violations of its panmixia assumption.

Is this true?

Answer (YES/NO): NO